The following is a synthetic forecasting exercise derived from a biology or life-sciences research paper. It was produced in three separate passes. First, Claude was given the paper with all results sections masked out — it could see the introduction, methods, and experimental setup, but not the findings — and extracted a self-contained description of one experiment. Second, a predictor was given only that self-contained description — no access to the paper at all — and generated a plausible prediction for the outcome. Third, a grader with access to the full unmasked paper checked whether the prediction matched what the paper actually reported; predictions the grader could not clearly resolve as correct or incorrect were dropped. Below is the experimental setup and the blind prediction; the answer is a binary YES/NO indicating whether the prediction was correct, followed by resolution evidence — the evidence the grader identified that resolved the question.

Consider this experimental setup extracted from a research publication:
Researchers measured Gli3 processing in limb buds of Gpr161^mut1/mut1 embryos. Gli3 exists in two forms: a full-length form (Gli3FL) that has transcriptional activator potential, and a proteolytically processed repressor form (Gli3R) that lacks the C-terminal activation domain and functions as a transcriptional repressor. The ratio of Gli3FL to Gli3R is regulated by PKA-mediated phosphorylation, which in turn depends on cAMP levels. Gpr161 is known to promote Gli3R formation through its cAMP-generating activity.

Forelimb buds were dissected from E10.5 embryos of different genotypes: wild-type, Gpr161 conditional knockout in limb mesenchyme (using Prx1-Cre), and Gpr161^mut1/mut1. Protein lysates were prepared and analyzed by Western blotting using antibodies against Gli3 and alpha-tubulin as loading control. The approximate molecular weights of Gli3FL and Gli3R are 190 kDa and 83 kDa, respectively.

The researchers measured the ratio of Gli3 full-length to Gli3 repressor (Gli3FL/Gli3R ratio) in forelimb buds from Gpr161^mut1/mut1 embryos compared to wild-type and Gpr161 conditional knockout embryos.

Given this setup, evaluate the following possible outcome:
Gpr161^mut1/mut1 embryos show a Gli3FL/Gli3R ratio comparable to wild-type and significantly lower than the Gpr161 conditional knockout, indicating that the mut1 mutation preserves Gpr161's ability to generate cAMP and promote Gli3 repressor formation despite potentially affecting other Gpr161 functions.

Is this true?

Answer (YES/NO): NO